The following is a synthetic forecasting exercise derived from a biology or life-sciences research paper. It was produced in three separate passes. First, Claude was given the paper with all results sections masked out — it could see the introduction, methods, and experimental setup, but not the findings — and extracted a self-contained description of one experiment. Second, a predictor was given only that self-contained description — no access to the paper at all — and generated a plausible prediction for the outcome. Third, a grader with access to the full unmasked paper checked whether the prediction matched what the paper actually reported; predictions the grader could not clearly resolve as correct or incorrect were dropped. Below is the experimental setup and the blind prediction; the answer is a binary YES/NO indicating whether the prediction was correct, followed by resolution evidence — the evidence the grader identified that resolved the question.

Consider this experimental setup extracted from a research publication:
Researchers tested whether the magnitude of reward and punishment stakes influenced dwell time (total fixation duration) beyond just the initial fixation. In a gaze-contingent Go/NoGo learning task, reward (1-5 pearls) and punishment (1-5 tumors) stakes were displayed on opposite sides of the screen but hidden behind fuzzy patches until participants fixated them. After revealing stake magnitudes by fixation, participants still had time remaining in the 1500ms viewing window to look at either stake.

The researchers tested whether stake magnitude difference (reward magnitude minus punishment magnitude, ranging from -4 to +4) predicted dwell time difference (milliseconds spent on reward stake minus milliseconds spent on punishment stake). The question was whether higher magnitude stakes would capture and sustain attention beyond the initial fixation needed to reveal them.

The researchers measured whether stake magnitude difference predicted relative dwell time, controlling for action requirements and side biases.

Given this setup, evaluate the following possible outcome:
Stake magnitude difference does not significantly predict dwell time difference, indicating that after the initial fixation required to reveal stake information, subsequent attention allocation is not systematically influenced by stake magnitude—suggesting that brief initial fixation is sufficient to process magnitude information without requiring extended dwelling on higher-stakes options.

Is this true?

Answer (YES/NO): NO